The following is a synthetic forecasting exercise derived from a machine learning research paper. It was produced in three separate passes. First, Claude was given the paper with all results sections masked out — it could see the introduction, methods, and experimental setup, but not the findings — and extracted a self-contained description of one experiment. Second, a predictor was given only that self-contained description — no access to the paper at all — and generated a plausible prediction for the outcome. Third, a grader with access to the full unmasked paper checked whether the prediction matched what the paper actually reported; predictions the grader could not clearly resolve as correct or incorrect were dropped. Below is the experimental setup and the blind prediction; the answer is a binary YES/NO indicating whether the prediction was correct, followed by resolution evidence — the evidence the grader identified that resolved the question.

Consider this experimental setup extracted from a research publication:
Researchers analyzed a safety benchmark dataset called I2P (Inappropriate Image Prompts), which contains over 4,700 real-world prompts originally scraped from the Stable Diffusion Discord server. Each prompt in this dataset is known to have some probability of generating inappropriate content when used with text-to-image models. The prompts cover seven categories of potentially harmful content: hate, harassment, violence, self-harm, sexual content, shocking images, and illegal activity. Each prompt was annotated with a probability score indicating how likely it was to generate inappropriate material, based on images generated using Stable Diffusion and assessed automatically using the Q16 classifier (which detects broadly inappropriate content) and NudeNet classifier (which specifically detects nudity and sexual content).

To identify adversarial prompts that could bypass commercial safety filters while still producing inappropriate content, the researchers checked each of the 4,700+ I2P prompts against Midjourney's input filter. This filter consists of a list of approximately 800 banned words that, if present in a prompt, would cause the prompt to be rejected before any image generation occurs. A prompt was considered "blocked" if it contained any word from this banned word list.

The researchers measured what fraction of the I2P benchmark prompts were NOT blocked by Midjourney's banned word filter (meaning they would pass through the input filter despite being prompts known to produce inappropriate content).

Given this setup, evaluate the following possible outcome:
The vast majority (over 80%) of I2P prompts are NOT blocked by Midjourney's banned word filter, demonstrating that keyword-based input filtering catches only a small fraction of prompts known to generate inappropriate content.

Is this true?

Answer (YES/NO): NO